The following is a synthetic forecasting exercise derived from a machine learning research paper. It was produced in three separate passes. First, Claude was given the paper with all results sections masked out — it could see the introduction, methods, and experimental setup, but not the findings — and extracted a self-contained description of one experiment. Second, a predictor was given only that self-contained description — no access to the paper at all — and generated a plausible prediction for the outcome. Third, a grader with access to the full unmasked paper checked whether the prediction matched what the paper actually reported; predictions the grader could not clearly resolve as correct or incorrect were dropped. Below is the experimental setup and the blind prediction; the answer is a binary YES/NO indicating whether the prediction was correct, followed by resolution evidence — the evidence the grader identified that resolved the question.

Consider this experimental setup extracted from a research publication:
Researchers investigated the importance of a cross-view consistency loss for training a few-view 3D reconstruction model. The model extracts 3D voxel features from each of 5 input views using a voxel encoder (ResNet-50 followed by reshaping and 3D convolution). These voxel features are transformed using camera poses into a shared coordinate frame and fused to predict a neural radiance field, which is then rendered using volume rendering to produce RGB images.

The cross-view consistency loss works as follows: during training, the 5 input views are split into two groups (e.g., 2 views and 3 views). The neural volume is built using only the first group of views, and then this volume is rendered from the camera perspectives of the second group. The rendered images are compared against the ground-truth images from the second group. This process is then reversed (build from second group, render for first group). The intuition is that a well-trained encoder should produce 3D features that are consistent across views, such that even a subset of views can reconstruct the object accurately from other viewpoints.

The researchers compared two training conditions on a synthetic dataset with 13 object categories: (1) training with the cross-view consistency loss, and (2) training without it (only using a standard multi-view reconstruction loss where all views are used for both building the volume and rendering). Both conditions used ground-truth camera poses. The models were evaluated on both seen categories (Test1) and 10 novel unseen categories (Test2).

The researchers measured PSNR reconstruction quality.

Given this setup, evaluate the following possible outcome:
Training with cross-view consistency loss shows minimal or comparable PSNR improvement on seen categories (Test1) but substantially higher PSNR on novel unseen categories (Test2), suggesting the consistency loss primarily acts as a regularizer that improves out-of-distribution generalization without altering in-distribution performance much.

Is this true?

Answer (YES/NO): NO